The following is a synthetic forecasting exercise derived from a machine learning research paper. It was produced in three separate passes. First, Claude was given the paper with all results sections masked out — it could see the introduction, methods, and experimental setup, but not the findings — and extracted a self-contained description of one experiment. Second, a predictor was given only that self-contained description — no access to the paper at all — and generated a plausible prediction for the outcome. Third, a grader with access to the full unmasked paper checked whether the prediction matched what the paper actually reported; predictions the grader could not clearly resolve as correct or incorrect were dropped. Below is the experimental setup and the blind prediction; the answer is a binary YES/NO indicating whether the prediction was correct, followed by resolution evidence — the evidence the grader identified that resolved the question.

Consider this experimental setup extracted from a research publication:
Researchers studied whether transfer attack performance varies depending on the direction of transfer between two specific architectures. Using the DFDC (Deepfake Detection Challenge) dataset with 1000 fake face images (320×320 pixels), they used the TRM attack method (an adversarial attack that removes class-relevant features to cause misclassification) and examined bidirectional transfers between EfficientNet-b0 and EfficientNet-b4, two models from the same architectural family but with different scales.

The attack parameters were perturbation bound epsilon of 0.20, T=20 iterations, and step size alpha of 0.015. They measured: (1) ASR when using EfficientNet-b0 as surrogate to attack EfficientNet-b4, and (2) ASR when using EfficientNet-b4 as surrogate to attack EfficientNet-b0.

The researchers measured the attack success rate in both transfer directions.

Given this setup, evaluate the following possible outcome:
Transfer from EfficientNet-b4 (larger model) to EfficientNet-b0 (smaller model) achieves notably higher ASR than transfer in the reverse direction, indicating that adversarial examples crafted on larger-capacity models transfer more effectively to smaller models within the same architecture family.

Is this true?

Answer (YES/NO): NO